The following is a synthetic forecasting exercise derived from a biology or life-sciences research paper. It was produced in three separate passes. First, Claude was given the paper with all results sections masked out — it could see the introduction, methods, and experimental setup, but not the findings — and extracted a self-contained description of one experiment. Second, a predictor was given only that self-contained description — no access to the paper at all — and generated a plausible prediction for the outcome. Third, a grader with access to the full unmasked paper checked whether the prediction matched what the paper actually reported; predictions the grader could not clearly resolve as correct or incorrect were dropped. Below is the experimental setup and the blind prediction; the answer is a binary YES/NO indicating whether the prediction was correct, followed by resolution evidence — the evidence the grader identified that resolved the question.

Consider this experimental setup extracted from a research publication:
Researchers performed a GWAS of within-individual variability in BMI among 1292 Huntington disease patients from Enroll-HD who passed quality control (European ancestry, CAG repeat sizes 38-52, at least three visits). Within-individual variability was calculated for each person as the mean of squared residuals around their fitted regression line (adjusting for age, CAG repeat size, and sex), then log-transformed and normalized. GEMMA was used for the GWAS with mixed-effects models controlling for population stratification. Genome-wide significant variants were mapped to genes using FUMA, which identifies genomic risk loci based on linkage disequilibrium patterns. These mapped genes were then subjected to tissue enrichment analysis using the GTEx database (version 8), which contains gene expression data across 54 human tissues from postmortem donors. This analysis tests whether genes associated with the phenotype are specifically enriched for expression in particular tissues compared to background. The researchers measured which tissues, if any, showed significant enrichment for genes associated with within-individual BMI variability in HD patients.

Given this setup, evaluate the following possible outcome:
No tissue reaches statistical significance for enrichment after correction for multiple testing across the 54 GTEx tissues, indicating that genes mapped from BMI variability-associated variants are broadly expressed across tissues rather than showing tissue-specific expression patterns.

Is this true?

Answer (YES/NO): YES